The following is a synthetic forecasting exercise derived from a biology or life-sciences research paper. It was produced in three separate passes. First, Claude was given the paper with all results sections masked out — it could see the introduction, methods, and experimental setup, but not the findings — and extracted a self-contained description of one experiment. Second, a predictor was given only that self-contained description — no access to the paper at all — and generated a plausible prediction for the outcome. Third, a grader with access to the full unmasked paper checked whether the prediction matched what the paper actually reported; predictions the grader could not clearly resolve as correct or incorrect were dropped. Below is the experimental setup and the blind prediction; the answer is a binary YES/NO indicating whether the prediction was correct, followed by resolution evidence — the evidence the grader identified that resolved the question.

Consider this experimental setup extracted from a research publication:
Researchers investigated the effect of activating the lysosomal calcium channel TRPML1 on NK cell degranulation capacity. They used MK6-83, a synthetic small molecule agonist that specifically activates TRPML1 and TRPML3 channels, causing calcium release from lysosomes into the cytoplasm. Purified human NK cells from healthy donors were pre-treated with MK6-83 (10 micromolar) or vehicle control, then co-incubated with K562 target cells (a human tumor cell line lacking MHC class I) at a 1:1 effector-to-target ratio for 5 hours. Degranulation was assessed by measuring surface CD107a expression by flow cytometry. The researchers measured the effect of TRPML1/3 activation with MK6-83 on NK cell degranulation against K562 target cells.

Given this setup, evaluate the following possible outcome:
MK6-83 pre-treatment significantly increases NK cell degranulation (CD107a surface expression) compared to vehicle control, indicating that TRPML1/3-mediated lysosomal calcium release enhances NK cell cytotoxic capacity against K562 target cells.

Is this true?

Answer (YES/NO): NO